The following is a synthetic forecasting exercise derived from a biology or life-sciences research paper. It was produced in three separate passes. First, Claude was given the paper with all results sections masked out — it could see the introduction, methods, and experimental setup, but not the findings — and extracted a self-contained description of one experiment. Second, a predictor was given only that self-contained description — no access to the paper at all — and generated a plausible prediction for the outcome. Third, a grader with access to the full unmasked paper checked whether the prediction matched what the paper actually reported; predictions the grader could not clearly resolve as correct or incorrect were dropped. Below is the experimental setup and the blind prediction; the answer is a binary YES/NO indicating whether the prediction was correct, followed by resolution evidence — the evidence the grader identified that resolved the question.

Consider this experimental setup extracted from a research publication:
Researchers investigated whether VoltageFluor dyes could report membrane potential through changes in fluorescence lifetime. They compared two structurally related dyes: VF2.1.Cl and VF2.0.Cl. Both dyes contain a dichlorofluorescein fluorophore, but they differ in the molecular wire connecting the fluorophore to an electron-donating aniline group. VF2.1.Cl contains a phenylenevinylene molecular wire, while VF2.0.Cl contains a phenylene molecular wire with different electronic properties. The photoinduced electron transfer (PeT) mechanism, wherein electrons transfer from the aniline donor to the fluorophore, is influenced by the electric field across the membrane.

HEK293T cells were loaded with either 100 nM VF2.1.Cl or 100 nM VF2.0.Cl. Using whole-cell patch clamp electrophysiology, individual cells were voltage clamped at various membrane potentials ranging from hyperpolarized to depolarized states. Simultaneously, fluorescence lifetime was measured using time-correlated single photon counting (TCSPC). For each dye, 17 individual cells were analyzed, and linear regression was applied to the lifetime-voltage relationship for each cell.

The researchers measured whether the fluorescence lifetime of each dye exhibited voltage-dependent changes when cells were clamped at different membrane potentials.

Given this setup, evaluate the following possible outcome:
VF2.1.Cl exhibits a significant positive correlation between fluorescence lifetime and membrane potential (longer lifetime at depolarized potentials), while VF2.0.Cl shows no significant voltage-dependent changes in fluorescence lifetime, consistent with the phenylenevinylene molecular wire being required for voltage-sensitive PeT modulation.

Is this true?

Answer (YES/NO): NO